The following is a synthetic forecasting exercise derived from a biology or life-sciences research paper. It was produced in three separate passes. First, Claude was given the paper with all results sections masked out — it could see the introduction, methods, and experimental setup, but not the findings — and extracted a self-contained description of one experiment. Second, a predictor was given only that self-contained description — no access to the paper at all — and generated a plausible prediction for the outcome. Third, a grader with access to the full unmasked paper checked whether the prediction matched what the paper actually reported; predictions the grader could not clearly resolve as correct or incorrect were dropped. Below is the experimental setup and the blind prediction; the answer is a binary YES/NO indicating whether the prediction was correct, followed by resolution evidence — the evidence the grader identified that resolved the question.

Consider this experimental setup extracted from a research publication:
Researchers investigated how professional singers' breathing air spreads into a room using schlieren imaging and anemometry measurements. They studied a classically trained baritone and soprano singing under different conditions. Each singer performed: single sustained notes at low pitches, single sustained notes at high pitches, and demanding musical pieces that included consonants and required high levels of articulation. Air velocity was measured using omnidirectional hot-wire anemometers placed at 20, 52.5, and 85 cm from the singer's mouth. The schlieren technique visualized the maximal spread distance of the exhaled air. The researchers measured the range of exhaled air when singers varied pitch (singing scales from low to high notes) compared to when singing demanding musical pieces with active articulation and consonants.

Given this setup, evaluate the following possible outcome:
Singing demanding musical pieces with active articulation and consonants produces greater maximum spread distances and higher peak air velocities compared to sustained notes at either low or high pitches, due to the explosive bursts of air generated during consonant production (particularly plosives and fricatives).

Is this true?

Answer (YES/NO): NO